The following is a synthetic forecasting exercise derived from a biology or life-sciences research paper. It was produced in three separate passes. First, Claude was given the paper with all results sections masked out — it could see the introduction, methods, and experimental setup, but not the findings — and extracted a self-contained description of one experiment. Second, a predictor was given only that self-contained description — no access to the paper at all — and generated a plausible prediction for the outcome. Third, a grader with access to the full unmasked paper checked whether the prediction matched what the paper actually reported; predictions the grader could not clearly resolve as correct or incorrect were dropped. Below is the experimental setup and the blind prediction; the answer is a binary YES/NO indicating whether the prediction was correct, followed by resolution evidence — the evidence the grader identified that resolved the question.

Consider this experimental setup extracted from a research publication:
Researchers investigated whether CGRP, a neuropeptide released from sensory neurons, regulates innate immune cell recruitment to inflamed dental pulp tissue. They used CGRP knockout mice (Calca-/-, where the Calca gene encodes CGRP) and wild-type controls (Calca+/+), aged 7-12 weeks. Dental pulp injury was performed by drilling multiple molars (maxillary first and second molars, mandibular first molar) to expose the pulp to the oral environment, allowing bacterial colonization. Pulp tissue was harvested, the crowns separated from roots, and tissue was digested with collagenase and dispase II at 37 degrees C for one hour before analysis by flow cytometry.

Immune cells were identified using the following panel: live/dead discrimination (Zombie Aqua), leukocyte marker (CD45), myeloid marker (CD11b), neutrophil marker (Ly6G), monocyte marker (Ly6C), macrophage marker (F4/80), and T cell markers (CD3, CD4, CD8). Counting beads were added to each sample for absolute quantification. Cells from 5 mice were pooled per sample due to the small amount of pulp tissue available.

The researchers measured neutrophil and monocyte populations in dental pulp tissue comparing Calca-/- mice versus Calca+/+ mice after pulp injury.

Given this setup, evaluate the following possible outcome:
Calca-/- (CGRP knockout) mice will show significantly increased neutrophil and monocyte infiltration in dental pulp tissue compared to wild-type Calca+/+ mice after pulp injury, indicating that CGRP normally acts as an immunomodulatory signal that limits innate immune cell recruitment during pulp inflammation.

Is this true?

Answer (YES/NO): NO